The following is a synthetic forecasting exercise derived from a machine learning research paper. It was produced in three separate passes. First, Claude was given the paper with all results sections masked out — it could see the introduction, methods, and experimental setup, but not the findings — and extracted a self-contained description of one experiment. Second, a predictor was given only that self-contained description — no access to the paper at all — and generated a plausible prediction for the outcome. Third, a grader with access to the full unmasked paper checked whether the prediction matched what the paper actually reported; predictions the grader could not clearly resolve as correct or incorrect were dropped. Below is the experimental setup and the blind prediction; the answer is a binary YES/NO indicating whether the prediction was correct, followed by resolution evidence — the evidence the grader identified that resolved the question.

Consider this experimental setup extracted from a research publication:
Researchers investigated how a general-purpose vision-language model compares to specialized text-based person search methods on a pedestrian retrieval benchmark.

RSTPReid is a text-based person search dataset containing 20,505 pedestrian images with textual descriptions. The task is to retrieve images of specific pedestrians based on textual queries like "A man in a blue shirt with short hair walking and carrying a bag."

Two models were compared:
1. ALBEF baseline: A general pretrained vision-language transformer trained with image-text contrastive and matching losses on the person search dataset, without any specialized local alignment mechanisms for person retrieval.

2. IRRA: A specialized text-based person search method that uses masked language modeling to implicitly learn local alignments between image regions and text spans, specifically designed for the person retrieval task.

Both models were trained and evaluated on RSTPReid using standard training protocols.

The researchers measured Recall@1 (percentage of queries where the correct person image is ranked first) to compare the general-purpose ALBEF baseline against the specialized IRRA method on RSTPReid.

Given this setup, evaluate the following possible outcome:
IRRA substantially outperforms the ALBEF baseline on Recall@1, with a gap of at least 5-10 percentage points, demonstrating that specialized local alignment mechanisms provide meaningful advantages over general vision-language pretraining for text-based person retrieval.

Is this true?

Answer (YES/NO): NO